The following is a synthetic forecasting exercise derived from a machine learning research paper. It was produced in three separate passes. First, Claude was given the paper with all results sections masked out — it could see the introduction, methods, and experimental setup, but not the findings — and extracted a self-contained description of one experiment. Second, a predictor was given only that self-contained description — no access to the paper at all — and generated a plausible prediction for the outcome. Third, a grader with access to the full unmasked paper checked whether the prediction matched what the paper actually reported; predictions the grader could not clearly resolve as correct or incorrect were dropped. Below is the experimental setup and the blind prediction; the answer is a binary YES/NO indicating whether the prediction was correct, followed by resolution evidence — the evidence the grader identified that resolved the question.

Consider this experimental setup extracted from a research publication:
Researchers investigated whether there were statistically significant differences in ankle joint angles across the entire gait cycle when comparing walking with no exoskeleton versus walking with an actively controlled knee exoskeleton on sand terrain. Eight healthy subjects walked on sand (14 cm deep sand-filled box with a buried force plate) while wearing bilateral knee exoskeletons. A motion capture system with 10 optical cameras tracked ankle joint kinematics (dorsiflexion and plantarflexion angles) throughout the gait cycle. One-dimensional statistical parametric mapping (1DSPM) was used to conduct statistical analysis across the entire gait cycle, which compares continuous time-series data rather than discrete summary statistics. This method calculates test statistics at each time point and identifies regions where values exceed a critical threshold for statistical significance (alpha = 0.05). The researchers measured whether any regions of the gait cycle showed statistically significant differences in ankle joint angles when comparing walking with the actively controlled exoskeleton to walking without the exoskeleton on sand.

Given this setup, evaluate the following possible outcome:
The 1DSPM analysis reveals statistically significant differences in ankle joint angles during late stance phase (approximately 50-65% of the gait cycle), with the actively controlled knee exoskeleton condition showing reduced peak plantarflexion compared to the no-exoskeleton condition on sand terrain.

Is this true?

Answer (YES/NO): NO